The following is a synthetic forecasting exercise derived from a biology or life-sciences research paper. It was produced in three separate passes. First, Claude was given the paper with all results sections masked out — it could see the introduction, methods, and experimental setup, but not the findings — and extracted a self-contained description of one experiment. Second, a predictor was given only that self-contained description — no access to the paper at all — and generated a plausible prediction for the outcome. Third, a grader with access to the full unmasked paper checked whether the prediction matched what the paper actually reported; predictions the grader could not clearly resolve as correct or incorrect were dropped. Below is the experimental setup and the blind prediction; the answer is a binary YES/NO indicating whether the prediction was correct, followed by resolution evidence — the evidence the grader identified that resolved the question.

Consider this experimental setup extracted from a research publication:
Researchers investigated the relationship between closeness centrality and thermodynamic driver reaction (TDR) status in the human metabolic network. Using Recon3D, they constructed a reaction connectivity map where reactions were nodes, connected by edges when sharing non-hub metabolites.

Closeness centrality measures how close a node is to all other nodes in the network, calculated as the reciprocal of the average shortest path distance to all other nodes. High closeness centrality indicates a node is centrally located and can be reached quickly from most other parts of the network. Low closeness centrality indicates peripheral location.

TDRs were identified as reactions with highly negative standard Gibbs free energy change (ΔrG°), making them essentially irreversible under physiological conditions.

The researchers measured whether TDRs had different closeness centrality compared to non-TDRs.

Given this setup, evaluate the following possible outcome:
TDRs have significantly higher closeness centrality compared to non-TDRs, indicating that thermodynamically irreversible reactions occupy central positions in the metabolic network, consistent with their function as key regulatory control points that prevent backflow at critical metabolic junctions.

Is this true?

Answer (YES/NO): NO